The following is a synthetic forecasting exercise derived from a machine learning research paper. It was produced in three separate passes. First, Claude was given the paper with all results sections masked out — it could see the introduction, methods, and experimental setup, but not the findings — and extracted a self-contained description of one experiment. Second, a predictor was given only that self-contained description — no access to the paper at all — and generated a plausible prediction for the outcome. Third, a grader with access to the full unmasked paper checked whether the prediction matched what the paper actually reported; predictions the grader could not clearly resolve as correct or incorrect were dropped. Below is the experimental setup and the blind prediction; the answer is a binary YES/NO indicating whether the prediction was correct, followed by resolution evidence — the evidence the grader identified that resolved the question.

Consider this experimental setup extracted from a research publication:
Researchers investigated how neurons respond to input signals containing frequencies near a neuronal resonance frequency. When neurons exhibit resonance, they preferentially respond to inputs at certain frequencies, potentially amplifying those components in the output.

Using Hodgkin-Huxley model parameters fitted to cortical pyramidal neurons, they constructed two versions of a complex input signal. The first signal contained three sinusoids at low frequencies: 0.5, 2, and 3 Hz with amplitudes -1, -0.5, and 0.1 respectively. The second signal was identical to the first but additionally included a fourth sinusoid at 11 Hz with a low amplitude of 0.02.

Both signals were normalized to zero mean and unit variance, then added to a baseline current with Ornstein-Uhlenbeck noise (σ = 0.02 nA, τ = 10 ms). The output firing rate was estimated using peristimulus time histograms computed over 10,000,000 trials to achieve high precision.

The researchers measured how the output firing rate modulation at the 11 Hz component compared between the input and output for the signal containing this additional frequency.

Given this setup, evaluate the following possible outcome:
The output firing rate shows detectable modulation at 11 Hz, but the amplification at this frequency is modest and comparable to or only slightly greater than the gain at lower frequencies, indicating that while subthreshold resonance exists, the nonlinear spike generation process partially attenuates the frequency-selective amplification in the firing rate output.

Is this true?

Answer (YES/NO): NO